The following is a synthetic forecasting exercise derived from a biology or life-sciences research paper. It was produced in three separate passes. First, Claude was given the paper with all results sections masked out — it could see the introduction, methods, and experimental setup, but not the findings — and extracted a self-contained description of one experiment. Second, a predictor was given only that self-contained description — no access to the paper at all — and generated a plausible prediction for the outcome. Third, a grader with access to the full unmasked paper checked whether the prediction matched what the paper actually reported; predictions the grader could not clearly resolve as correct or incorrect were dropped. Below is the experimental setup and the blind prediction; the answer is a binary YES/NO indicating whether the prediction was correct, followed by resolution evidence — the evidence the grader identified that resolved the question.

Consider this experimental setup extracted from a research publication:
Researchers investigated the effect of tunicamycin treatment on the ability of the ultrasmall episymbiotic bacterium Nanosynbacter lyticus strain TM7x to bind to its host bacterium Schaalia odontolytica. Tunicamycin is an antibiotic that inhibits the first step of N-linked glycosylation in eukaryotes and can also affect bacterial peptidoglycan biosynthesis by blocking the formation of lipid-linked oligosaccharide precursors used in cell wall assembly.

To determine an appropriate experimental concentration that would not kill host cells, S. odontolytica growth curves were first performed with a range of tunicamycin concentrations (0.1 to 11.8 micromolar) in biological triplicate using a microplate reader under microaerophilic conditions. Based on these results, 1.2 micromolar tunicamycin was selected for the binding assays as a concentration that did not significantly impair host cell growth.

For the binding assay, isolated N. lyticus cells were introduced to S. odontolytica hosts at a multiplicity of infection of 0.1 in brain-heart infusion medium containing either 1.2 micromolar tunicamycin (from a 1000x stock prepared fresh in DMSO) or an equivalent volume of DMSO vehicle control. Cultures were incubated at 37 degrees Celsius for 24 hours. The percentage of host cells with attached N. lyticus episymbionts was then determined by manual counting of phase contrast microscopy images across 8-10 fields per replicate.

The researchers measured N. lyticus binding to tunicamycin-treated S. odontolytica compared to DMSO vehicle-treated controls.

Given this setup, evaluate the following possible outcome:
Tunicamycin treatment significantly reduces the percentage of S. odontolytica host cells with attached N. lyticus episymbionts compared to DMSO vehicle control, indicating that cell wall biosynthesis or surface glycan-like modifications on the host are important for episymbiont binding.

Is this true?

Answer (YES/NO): NO